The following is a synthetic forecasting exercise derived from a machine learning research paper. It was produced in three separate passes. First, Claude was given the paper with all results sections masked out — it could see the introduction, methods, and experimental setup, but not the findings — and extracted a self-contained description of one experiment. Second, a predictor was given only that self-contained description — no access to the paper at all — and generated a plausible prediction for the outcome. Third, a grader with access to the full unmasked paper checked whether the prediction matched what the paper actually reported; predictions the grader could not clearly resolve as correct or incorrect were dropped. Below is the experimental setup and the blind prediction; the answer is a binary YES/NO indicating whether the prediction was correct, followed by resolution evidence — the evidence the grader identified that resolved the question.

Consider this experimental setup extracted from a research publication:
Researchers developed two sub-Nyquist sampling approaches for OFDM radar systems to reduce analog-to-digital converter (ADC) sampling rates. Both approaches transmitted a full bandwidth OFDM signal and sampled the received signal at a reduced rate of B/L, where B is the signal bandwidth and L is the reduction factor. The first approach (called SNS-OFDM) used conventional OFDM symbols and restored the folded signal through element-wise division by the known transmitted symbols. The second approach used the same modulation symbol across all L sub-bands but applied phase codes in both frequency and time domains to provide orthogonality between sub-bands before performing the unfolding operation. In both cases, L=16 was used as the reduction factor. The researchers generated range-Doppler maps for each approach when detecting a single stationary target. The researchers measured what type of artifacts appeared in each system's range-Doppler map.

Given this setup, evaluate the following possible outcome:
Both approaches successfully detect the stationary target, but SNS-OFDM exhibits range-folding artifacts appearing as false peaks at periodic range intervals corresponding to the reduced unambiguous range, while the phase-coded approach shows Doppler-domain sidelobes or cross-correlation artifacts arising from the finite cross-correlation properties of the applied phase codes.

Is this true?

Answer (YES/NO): NO